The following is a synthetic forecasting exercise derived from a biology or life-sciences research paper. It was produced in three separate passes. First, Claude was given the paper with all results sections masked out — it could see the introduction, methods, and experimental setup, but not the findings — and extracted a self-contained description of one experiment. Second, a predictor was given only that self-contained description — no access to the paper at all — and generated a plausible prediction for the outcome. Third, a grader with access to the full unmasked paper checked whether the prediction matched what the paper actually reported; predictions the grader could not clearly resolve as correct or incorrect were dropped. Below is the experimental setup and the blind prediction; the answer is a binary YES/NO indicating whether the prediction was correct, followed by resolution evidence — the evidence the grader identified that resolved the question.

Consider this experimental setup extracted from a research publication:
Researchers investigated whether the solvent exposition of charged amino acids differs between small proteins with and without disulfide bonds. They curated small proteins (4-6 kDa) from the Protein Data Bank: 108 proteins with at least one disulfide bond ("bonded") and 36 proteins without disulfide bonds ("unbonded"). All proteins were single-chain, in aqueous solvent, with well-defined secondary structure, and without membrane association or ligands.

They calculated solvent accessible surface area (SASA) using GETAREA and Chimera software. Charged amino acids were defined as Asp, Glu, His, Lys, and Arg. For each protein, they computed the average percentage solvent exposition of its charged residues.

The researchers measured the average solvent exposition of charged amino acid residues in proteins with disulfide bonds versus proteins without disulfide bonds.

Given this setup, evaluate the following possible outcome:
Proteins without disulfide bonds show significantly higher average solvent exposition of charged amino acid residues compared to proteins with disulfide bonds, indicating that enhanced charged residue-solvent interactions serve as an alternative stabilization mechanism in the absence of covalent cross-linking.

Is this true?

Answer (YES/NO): NO